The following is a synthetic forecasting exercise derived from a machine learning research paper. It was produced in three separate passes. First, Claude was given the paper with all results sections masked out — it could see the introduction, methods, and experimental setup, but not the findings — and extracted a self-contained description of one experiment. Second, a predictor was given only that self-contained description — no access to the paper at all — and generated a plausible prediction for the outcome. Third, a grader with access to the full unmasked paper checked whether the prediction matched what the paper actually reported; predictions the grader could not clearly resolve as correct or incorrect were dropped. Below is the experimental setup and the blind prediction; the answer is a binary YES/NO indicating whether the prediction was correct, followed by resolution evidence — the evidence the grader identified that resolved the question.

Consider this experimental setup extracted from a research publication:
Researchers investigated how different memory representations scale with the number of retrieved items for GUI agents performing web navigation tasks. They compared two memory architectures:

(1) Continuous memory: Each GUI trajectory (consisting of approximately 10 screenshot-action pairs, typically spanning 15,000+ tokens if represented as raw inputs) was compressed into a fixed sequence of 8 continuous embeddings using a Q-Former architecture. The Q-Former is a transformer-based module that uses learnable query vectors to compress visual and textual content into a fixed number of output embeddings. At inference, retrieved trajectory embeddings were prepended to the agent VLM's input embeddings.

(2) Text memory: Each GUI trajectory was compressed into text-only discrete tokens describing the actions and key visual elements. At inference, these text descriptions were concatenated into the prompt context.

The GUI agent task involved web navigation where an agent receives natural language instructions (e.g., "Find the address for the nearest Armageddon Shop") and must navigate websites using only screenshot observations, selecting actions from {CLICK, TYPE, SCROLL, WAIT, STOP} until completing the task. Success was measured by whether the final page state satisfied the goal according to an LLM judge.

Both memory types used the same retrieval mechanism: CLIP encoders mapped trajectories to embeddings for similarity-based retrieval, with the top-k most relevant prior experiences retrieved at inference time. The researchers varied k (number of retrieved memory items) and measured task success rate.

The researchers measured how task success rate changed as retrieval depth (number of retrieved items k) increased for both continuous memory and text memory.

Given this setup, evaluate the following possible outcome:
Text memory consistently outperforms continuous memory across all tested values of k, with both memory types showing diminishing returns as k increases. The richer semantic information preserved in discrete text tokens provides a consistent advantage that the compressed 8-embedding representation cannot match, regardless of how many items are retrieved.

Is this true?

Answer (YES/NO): NO